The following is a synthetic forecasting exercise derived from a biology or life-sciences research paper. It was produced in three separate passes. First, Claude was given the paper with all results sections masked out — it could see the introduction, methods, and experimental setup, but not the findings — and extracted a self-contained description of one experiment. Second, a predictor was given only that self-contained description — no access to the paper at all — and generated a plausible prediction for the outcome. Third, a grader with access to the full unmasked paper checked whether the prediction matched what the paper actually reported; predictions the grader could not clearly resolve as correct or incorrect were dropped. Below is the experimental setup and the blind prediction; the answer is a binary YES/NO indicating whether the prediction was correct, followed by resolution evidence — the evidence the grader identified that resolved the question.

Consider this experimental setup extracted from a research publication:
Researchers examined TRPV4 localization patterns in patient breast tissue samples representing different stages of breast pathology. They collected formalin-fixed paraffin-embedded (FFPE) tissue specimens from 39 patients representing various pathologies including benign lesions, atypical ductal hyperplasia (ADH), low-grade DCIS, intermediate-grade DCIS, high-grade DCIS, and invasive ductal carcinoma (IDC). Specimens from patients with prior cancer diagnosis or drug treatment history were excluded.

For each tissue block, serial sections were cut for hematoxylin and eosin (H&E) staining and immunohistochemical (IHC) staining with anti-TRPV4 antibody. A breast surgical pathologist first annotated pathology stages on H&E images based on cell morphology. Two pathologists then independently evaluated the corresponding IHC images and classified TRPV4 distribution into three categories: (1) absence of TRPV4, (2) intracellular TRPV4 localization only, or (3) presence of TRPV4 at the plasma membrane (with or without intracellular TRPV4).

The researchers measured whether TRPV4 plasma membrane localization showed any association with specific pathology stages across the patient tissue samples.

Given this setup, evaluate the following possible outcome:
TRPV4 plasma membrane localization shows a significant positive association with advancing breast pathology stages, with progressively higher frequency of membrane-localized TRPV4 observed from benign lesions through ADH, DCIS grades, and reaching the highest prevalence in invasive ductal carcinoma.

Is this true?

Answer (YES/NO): NO